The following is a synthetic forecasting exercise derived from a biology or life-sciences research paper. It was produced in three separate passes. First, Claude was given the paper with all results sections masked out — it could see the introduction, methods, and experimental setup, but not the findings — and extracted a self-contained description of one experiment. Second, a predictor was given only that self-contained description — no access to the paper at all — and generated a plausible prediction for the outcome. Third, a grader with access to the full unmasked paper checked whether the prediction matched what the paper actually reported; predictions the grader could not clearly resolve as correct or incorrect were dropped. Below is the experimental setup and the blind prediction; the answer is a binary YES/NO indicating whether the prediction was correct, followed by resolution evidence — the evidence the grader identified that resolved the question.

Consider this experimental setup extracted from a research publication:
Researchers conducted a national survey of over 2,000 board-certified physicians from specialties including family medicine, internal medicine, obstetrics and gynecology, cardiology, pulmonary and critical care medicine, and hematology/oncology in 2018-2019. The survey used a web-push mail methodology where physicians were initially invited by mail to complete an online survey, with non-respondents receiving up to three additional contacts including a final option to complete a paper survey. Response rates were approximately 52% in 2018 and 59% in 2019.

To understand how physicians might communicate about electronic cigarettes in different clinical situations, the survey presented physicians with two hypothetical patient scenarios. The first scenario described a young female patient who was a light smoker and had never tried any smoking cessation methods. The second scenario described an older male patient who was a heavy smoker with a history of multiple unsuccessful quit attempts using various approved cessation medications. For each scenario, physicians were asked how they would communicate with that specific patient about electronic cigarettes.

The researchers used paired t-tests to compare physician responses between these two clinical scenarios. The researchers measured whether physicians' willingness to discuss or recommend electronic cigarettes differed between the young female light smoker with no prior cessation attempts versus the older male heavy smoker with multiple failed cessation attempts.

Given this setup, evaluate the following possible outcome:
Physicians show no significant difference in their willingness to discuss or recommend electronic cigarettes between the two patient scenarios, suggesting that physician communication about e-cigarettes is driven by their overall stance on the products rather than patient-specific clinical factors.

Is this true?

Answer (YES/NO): NO